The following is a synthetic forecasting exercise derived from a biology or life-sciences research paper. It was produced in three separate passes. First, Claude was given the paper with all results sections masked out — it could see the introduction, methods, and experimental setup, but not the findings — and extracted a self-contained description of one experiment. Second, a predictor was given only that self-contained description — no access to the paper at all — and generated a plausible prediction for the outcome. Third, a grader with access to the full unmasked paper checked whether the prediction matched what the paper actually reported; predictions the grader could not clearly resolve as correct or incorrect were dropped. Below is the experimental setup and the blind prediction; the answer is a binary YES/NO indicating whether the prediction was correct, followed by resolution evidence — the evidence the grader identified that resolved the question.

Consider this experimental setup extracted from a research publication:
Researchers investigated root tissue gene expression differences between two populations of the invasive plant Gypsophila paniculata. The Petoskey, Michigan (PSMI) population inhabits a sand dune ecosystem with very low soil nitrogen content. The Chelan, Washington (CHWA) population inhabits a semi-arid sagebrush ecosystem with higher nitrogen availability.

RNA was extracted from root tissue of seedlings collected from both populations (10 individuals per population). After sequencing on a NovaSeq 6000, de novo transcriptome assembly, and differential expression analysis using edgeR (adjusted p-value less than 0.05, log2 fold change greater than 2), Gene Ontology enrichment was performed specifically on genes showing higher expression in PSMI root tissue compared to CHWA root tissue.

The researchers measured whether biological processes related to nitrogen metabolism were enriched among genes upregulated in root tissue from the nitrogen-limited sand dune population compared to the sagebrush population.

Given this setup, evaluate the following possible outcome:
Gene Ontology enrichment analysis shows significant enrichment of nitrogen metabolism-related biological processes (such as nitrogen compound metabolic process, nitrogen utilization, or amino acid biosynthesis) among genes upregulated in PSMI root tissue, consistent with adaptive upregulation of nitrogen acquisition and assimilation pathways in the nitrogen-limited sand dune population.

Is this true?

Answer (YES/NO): YES